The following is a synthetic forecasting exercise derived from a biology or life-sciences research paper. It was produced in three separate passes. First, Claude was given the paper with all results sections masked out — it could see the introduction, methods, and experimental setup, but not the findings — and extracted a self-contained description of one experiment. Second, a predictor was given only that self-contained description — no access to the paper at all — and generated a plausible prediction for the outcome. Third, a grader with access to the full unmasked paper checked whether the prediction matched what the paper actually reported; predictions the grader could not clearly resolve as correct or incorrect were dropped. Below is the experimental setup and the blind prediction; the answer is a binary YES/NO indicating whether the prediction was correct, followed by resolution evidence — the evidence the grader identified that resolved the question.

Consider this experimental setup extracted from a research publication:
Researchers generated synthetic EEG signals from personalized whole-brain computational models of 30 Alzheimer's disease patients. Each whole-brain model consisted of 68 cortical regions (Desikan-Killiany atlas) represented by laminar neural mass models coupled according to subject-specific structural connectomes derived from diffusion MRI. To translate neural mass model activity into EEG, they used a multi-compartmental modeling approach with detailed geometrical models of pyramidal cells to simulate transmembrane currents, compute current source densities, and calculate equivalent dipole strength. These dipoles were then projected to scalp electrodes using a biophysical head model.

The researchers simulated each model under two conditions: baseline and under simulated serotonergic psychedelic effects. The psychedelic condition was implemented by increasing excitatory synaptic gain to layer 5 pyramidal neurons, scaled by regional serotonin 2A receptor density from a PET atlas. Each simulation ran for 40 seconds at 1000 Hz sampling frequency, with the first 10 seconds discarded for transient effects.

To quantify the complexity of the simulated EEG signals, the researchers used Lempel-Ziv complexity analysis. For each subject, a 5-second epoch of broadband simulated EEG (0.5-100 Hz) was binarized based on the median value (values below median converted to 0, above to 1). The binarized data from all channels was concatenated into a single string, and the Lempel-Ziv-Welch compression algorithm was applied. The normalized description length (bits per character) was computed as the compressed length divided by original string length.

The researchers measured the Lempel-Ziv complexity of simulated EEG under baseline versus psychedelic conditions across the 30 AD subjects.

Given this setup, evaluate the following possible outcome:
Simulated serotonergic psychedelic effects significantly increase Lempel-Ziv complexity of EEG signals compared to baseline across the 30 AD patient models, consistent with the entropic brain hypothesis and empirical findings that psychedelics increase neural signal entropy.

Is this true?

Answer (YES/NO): YES